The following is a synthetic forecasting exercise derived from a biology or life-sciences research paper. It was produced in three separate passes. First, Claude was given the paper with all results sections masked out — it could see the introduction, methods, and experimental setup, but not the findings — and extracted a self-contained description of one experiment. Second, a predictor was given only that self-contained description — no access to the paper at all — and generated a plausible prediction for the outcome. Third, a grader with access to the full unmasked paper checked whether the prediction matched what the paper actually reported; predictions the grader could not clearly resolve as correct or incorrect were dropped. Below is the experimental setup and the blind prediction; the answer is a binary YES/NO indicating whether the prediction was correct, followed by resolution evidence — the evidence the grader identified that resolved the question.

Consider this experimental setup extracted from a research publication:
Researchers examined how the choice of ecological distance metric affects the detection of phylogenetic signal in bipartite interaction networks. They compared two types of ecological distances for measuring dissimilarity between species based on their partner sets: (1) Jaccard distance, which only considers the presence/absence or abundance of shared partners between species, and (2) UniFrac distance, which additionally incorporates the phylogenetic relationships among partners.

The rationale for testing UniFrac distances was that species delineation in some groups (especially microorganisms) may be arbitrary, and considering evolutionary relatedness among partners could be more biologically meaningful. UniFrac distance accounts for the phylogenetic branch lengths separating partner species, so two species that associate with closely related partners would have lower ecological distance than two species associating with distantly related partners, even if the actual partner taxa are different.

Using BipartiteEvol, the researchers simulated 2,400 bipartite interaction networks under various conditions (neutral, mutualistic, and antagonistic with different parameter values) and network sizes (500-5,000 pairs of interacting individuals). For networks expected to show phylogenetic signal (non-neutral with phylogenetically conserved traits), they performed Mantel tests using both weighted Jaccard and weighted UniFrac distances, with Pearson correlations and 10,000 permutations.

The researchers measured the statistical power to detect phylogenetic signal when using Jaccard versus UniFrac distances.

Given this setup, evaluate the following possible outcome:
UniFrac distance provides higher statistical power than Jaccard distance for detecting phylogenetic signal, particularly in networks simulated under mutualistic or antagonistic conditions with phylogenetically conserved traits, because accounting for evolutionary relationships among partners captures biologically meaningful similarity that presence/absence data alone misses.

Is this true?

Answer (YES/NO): YES